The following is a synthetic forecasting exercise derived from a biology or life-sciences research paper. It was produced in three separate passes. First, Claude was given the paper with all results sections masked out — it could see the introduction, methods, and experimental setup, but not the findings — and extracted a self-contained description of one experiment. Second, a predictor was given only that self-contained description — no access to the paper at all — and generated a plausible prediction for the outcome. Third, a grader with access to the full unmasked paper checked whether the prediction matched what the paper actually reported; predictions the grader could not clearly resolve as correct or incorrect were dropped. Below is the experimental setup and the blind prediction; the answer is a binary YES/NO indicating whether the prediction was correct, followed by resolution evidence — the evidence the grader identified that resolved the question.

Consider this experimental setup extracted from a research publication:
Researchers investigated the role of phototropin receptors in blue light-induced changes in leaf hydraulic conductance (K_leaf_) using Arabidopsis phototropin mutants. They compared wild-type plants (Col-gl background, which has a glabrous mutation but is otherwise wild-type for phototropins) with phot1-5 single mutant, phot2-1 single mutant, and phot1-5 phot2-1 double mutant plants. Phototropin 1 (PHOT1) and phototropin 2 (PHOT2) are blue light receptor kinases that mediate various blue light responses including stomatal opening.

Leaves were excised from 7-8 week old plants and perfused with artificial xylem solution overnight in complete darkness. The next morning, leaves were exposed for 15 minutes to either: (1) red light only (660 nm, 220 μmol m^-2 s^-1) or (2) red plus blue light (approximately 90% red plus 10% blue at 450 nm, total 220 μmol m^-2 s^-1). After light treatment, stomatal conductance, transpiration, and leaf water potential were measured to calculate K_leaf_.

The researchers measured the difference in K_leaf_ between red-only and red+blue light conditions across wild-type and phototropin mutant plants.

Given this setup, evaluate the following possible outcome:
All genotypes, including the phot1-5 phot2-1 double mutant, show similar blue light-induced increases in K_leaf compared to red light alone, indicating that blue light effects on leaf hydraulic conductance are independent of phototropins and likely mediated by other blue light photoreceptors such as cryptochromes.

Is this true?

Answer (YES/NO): NO